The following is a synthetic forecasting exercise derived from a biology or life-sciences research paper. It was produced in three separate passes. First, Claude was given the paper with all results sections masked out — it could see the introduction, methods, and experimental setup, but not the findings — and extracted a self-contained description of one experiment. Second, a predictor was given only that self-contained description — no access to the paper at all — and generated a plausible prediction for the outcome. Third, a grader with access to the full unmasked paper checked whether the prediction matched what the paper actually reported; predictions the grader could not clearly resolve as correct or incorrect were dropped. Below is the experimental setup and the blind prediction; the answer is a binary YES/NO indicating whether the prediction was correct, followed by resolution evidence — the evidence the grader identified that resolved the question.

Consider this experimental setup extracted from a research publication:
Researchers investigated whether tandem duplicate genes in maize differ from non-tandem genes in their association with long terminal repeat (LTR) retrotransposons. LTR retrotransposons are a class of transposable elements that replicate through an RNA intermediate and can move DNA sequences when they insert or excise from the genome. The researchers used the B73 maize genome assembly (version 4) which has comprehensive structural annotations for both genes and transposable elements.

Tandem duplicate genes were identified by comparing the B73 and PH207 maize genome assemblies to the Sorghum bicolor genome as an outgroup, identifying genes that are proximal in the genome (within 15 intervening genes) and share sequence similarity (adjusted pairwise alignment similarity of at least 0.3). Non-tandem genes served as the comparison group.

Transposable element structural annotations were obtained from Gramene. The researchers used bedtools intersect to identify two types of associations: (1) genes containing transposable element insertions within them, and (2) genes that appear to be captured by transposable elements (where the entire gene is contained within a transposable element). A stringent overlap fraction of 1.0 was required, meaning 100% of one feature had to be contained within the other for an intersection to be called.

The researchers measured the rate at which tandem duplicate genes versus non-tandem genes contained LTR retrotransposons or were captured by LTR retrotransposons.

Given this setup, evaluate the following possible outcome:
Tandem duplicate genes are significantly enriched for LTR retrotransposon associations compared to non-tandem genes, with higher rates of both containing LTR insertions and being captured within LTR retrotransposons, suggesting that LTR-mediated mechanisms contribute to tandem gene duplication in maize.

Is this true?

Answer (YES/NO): NO